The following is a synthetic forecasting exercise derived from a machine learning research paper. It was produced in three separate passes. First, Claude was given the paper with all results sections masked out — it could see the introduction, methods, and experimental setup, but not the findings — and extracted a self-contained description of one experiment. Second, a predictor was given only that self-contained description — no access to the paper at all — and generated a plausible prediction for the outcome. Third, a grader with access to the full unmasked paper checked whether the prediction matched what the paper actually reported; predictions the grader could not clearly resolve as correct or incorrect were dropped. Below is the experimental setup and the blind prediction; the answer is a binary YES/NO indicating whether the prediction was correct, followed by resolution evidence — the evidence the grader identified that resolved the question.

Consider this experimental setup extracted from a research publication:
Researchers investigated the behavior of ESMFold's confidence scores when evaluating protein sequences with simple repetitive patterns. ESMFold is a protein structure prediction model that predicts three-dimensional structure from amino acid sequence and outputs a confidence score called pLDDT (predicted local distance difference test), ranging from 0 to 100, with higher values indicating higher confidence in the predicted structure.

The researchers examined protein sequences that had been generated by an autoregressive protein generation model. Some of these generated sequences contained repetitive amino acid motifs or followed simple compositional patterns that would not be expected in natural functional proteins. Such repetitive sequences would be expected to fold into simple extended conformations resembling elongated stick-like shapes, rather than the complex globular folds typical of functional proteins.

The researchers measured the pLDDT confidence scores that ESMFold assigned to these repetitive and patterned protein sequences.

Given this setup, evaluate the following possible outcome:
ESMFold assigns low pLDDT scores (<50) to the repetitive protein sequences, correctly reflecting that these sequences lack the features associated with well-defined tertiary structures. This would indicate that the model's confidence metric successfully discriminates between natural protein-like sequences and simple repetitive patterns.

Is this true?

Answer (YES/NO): NO